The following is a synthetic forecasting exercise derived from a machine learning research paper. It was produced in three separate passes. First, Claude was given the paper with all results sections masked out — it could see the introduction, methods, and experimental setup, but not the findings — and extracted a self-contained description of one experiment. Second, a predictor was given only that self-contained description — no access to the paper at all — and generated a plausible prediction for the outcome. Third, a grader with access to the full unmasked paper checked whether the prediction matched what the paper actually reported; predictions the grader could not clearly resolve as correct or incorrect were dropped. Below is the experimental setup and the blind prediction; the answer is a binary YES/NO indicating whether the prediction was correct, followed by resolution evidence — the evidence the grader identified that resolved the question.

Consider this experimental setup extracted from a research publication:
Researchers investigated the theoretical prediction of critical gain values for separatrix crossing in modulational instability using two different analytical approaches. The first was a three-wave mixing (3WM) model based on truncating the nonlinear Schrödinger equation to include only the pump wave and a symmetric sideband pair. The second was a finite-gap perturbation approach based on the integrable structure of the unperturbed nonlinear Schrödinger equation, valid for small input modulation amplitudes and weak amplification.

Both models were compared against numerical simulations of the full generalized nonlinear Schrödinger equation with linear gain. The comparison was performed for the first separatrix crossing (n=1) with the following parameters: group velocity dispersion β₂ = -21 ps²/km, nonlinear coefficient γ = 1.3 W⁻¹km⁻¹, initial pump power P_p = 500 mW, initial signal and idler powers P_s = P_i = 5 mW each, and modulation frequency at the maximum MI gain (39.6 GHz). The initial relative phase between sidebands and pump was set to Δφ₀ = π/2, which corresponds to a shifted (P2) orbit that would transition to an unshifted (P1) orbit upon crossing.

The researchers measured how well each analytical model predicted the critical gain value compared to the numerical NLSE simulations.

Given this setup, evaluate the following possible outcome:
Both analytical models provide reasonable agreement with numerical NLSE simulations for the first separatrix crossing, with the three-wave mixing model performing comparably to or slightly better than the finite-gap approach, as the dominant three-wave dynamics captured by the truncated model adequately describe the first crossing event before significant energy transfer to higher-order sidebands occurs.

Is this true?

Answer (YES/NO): NO